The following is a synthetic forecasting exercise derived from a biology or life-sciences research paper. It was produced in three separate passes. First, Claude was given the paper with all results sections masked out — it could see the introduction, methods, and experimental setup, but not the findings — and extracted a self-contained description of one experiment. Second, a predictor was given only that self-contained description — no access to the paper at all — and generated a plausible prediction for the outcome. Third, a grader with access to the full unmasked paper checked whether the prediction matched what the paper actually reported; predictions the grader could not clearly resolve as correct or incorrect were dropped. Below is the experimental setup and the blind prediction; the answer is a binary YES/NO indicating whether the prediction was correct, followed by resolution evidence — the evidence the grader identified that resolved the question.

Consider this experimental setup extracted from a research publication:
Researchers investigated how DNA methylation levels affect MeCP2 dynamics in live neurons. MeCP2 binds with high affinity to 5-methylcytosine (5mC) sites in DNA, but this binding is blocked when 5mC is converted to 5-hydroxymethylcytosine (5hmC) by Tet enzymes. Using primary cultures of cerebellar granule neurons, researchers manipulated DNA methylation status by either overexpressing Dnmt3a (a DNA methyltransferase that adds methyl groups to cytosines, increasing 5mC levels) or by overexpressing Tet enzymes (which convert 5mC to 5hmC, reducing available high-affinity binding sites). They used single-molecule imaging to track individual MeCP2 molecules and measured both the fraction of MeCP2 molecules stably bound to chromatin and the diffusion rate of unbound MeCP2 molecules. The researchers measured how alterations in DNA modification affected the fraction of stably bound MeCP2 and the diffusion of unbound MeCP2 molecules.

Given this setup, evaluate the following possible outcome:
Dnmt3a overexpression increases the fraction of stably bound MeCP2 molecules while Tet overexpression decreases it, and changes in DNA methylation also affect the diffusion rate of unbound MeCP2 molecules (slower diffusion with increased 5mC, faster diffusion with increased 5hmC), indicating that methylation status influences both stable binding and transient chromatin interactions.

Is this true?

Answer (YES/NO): NO